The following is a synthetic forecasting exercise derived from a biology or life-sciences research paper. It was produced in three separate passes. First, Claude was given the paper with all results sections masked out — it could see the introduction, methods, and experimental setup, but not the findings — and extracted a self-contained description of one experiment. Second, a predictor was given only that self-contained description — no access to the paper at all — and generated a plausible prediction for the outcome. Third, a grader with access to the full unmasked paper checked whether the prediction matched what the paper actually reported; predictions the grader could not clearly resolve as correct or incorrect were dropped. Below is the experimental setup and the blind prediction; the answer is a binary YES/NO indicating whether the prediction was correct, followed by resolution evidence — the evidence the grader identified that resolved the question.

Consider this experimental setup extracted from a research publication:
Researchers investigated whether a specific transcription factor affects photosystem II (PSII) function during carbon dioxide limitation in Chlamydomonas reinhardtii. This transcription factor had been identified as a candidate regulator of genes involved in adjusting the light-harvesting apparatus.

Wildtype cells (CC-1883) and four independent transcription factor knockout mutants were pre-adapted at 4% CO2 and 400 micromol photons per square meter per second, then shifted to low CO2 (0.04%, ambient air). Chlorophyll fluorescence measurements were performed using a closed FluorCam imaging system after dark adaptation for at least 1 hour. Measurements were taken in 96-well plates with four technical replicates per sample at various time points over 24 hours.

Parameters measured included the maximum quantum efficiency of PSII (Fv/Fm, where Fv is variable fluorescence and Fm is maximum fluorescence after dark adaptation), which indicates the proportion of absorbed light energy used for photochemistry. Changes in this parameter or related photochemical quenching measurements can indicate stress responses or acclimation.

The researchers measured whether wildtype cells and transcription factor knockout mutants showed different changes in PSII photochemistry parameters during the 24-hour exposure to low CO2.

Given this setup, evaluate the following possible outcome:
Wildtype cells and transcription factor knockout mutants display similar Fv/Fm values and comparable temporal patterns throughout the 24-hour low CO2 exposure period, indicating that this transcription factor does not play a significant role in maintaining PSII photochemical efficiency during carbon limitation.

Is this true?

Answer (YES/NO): NO